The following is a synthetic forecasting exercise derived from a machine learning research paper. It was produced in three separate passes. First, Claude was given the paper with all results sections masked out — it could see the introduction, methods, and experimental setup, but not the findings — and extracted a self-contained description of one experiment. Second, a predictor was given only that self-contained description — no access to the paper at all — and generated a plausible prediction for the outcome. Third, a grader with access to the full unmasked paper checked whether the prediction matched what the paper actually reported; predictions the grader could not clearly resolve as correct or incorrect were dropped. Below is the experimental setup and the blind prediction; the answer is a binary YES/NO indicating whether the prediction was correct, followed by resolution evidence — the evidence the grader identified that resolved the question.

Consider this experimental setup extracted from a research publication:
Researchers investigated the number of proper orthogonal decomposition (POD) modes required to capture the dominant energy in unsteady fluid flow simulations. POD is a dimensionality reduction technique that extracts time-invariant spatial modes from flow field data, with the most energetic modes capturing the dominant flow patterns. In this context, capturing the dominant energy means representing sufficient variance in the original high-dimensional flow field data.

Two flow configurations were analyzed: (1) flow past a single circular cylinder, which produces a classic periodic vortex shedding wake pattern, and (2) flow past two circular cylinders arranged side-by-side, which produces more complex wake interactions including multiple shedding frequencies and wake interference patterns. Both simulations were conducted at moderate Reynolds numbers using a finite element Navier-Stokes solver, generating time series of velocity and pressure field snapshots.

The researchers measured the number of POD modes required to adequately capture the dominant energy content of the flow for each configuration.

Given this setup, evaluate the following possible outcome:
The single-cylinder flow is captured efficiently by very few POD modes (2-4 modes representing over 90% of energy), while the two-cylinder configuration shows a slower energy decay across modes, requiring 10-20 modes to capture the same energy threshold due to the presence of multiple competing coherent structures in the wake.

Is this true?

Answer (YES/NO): NO